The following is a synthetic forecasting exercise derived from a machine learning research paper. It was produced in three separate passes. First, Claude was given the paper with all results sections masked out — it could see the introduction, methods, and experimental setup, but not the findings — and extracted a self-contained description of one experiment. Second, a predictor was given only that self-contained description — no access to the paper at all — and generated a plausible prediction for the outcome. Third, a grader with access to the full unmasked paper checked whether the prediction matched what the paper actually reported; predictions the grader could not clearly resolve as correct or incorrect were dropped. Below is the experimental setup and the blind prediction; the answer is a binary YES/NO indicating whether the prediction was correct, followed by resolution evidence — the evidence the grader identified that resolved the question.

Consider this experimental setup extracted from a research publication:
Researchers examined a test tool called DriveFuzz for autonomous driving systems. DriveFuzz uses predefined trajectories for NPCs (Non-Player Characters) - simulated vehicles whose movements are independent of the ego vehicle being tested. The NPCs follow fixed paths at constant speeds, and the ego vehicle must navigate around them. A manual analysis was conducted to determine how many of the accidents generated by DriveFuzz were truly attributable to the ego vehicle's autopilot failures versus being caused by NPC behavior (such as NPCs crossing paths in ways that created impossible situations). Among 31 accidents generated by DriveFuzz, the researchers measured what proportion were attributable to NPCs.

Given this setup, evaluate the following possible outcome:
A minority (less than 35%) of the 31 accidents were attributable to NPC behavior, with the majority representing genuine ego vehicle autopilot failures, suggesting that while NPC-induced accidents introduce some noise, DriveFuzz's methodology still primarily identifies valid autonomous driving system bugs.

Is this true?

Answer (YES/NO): YES